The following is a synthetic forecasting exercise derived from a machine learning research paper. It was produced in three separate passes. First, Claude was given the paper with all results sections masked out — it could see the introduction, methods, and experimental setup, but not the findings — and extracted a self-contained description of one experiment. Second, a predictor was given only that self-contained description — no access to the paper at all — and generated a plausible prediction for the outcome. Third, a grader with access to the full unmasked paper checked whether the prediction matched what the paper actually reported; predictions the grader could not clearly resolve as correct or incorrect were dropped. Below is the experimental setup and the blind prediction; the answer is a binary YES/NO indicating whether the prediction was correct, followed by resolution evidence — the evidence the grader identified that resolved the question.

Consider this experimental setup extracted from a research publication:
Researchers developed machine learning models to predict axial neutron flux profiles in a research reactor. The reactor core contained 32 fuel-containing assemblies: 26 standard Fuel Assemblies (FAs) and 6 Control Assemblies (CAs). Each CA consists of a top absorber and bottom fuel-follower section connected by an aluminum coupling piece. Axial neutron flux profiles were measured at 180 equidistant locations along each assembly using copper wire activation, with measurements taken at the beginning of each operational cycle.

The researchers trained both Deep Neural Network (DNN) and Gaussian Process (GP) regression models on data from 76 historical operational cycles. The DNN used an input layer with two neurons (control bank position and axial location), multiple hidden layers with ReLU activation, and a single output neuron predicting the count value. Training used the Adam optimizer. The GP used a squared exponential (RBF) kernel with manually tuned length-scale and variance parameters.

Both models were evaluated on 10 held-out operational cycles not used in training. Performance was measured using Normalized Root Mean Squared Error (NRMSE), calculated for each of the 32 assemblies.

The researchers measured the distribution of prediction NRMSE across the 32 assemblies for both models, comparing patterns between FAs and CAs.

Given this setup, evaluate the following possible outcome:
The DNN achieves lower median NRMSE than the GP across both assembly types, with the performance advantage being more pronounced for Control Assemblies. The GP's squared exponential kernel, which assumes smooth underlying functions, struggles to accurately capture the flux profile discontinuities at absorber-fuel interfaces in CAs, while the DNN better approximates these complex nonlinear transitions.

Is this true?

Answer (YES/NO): NO